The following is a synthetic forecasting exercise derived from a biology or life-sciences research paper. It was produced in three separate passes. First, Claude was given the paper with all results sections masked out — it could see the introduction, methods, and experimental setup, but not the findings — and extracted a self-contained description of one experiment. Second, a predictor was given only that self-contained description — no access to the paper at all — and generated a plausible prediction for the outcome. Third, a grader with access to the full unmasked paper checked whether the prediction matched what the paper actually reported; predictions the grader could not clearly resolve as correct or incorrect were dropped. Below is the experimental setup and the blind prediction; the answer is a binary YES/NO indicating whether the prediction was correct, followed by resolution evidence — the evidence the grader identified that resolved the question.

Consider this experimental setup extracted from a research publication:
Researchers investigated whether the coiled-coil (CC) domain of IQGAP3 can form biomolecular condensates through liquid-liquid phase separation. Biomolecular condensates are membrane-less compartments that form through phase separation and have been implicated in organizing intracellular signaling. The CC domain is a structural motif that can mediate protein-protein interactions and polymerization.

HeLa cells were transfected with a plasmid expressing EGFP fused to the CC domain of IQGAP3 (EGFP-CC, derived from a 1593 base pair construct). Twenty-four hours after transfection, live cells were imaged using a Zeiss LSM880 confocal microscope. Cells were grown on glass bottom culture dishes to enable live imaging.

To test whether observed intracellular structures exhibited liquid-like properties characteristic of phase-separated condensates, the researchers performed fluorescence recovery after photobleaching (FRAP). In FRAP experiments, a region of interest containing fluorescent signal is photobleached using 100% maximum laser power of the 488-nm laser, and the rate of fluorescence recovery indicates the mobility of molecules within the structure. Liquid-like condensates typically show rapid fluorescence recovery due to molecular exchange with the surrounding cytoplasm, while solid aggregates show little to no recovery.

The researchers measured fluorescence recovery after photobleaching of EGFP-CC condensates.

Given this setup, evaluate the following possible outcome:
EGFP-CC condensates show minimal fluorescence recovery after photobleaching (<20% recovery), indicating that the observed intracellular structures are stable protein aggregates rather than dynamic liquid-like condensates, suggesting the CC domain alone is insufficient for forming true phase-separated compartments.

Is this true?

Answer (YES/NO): NO